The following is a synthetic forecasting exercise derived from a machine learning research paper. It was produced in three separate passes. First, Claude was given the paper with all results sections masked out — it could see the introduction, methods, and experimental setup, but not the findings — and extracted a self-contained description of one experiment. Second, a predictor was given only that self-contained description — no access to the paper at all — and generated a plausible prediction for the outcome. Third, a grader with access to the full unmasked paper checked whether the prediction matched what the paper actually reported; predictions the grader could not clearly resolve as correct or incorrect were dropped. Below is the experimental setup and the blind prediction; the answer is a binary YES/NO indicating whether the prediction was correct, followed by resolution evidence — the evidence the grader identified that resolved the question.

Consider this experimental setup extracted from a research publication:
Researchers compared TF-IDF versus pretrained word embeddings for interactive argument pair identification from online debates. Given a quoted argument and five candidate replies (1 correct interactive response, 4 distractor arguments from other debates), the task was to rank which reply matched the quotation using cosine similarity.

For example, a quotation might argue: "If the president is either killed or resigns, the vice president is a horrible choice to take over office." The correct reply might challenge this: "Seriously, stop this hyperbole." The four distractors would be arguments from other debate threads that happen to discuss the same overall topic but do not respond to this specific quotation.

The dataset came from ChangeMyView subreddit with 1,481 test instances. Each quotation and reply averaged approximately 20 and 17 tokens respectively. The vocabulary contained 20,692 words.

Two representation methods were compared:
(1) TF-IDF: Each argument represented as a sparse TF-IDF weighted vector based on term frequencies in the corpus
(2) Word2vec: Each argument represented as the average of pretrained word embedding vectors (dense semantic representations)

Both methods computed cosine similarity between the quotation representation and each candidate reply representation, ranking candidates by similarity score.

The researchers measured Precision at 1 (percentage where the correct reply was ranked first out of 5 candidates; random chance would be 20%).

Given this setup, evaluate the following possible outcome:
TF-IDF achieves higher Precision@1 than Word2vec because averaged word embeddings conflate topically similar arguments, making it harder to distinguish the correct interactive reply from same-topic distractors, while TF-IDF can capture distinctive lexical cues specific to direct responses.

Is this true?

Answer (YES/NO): NO